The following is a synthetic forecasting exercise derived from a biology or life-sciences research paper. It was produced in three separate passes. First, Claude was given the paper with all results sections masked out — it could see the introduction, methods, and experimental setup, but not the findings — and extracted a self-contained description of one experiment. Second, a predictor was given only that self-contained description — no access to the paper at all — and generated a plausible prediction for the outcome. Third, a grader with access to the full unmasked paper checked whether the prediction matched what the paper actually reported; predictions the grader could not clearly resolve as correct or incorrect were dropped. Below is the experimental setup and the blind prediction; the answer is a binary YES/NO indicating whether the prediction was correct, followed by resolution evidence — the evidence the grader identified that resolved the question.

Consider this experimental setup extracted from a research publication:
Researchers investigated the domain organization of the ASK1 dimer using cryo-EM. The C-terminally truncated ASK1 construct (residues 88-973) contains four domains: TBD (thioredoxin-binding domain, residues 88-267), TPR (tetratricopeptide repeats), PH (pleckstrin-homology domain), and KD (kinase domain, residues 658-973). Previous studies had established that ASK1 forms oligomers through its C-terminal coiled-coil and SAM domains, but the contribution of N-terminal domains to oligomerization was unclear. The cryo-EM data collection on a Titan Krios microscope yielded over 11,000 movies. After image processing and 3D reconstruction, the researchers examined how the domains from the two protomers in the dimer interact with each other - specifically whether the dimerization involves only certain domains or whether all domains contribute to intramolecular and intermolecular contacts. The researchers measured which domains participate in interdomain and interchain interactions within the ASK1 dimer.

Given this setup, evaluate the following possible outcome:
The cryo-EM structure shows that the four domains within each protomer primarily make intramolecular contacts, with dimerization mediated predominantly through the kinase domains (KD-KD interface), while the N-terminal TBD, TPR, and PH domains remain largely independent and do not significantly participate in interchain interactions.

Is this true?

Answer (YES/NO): NO